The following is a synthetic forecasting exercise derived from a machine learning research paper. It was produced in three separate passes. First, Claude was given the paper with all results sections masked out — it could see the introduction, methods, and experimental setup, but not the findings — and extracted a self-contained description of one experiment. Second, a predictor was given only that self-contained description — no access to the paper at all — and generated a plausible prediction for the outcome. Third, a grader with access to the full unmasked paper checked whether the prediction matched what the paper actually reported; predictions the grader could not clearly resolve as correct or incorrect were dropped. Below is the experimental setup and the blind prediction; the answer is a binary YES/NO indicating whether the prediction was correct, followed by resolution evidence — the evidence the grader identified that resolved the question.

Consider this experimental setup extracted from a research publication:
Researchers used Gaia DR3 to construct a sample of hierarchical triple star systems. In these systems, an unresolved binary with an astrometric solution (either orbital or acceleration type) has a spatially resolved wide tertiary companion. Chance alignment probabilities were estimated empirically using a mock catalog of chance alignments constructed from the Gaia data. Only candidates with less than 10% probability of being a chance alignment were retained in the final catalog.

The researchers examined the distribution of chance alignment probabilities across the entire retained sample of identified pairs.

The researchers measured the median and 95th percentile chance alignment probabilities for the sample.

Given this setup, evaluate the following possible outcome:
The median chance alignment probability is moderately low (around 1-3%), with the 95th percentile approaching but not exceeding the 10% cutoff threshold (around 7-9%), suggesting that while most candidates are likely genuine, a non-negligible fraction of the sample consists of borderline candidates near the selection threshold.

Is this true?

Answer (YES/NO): NO